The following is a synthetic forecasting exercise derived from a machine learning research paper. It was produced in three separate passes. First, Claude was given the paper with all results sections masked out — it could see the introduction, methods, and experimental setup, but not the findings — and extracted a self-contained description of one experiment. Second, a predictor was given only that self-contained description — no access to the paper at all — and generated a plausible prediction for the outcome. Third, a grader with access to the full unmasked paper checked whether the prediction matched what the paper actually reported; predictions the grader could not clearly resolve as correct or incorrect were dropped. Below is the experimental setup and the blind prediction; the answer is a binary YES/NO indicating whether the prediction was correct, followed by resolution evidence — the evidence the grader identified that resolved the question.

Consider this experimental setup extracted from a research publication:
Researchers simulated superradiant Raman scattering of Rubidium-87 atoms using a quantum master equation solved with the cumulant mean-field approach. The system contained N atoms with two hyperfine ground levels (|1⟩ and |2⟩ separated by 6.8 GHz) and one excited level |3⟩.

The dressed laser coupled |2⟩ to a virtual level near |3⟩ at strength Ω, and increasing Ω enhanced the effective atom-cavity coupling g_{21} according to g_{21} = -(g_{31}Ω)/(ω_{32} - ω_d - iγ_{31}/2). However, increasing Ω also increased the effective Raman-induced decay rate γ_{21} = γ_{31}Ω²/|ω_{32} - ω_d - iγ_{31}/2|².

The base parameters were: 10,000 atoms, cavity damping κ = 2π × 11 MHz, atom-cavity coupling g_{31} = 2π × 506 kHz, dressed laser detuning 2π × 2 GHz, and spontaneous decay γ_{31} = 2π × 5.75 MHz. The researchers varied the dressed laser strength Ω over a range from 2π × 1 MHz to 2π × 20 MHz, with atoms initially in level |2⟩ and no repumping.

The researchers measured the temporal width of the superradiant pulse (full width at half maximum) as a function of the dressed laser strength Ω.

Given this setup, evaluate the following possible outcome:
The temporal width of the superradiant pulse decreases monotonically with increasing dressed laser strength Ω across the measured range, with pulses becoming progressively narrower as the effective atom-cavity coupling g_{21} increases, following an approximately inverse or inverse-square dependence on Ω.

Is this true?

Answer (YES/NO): YES